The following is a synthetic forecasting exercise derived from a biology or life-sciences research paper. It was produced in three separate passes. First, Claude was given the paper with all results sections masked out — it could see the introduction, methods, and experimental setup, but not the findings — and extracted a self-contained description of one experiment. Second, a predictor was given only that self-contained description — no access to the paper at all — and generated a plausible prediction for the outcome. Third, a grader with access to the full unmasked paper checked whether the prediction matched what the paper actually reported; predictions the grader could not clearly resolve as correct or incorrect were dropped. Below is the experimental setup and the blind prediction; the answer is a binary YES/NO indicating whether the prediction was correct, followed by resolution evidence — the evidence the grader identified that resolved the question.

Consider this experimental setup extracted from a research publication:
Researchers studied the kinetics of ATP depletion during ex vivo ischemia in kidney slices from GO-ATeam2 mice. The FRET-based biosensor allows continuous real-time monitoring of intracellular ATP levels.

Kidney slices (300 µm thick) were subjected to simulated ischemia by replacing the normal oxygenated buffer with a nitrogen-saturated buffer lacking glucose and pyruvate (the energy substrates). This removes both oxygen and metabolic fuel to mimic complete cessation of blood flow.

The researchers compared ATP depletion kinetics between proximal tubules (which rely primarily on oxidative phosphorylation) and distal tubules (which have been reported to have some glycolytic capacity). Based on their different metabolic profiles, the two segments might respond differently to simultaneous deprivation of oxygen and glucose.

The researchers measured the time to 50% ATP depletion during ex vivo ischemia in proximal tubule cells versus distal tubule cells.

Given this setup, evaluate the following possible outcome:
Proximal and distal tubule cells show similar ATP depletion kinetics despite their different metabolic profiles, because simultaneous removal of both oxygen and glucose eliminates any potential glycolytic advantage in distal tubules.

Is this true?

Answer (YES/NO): YES